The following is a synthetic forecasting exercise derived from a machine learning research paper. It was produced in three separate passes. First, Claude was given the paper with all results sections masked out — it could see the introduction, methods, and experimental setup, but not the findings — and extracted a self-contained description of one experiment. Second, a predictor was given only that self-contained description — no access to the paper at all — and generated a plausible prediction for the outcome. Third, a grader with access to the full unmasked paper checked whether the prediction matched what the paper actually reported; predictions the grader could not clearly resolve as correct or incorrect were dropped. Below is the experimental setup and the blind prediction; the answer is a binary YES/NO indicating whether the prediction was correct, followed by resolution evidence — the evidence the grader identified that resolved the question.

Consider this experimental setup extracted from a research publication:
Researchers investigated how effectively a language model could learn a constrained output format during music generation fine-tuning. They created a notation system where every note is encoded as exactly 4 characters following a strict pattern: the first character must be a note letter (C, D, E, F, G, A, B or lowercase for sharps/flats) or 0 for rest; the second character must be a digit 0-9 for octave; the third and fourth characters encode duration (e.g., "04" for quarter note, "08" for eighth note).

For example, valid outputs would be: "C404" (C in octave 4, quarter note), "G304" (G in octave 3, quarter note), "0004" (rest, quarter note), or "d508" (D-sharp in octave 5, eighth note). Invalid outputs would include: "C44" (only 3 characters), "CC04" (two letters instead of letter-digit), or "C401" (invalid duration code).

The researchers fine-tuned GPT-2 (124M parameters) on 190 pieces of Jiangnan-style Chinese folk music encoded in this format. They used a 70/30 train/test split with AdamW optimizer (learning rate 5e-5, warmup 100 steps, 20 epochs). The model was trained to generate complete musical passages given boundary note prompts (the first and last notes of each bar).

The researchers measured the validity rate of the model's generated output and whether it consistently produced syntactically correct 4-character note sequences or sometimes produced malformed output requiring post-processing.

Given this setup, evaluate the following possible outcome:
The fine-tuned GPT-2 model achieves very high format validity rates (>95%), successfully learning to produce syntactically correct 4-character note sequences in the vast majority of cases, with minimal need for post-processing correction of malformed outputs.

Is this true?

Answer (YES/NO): YES